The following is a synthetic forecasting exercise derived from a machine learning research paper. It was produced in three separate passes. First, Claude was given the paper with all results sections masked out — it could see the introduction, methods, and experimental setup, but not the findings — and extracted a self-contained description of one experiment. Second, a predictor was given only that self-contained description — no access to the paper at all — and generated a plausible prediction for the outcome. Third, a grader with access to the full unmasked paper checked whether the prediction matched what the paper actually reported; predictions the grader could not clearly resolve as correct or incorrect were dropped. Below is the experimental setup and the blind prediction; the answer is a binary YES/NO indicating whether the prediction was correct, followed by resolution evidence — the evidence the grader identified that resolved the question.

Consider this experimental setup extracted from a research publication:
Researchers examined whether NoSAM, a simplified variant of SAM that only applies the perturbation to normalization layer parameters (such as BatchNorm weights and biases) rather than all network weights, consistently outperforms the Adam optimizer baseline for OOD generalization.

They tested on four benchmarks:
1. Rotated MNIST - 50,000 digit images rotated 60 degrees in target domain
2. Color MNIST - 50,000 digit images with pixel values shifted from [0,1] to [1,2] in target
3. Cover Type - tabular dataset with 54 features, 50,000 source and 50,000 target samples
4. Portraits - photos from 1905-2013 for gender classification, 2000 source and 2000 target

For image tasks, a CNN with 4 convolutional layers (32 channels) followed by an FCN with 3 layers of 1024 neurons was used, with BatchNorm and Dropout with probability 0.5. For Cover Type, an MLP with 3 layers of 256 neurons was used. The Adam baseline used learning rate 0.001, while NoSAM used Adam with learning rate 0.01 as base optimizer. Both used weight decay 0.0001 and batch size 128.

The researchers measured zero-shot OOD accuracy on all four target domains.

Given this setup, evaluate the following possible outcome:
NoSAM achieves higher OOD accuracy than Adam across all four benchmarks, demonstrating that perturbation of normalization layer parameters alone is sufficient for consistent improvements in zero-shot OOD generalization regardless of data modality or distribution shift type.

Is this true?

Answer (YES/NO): NO